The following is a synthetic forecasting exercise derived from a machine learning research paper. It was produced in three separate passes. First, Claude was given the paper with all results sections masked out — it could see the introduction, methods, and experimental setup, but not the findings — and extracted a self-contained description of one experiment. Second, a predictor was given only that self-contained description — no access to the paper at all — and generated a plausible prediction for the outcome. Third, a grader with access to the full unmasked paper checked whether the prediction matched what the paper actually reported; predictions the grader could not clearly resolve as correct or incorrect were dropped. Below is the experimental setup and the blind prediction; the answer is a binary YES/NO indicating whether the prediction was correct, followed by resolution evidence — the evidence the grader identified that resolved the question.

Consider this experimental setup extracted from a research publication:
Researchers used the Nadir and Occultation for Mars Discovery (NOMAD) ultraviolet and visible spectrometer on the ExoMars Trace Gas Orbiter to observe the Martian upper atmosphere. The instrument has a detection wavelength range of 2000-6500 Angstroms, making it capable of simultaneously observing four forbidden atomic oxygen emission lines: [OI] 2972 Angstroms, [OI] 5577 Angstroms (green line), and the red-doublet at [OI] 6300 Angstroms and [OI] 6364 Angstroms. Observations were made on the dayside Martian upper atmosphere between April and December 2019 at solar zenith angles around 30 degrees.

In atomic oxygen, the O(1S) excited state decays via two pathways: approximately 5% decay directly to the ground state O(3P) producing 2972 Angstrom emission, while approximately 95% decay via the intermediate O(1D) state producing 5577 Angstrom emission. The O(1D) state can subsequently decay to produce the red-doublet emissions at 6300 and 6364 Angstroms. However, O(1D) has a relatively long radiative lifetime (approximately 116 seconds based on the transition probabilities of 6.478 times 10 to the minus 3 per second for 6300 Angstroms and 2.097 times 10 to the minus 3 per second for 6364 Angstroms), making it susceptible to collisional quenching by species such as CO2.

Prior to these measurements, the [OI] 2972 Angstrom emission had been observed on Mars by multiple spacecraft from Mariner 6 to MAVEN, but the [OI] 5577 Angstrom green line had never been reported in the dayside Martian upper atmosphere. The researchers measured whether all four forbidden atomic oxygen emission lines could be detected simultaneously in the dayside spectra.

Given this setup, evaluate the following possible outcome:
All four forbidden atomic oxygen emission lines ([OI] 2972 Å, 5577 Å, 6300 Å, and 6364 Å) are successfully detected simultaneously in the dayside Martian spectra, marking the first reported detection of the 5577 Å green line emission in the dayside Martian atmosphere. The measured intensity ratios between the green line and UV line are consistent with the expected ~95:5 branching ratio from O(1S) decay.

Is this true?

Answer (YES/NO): NO